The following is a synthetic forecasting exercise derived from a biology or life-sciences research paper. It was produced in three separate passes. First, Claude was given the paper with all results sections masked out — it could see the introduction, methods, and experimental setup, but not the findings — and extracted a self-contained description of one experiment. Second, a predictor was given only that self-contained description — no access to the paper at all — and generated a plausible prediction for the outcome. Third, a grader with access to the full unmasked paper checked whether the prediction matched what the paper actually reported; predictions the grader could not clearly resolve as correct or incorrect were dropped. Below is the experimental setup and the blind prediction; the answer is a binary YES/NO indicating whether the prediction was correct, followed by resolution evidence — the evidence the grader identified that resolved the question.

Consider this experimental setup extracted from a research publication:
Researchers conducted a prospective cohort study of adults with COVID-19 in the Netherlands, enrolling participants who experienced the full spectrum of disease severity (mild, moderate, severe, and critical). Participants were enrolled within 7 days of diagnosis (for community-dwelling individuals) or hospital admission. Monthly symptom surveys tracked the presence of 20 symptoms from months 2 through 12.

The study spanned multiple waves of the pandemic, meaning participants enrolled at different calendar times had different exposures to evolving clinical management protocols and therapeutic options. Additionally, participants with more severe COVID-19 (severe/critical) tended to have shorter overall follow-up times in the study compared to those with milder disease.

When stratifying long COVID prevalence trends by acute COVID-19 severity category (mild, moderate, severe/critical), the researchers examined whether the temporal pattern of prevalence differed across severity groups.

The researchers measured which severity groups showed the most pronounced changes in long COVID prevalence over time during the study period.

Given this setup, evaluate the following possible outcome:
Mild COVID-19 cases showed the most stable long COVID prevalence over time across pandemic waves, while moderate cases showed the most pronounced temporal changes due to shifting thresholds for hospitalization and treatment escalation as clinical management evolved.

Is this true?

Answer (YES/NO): NO